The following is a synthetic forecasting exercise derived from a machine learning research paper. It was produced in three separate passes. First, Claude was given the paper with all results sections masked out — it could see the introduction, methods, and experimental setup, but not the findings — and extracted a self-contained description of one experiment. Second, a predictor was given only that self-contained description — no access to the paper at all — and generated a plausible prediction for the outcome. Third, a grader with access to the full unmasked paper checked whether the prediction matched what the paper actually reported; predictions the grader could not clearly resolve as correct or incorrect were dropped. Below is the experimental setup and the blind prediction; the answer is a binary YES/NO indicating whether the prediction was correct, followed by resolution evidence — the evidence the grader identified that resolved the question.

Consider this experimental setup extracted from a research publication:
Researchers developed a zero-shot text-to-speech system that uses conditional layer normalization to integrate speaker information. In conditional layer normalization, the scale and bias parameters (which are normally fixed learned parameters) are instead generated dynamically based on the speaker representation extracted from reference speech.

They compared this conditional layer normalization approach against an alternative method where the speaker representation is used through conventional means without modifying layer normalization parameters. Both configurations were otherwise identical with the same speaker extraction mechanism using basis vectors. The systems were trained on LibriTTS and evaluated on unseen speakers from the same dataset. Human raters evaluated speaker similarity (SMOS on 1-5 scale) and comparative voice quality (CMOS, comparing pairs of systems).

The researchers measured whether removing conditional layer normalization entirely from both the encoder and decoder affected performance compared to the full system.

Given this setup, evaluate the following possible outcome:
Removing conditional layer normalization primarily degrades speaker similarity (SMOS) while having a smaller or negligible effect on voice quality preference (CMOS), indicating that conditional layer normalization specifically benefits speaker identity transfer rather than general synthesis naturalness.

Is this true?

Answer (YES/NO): NO